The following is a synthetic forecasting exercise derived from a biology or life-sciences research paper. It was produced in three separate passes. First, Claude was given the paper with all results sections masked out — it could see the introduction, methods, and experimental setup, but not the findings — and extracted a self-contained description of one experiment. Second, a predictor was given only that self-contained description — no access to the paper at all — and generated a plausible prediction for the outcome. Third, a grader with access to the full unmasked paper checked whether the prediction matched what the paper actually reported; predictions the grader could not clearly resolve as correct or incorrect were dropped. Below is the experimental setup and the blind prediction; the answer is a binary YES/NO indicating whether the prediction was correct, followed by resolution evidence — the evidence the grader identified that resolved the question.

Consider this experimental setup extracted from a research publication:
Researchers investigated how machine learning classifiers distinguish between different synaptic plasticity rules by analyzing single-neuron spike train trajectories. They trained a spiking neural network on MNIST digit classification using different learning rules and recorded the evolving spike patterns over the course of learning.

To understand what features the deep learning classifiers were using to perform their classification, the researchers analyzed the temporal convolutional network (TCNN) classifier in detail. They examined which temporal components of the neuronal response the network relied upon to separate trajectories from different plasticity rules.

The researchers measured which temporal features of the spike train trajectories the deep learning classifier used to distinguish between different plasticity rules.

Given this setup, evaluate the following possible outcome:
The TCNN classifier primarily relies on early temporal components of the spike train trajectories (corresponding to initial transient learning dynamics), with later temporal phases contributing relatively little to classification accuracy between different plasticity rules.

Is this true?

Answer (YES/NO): NO